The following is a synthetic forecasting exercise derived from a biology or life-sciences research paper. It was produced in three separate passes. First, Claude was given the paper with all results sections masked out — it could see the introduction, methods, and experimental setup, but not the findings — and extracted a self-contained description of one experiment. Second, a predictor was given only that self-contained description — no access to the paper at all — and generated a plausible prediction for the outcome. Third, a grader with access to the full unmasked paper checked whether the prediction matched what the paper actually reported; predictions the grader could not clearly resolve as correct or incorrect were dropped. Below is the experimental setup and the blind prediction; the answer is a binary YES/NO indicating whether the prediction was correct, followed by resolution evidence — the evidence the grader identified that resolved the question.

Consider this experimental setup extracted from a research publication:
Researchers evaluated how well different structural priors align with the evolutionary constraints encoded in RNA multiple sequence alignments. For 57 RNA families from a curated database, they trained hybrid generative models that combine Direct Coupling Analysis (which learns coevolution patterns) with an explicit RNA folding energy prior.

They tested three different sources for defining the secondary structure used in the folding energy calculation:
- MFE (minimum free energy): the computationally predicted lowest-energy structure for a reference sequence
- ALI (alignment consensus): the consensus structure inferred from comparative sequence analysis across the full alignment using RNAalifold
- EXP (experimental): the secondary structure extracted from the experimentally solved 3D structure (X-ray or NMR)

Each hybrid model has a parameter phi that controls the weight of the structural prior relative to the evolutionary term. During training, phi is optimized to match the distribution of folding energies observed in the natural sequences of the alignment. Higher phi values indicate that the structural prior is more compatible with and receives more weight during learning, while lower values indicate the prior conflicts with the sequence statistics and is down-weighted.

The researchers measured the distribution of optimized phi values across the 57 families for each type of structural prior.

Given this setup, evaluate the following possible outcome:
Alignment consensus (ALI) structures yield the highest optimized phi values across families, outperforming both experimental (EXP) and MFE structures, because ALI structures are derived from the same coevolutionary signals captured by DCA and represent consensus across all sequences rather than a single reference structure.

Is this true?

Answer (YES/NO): YES